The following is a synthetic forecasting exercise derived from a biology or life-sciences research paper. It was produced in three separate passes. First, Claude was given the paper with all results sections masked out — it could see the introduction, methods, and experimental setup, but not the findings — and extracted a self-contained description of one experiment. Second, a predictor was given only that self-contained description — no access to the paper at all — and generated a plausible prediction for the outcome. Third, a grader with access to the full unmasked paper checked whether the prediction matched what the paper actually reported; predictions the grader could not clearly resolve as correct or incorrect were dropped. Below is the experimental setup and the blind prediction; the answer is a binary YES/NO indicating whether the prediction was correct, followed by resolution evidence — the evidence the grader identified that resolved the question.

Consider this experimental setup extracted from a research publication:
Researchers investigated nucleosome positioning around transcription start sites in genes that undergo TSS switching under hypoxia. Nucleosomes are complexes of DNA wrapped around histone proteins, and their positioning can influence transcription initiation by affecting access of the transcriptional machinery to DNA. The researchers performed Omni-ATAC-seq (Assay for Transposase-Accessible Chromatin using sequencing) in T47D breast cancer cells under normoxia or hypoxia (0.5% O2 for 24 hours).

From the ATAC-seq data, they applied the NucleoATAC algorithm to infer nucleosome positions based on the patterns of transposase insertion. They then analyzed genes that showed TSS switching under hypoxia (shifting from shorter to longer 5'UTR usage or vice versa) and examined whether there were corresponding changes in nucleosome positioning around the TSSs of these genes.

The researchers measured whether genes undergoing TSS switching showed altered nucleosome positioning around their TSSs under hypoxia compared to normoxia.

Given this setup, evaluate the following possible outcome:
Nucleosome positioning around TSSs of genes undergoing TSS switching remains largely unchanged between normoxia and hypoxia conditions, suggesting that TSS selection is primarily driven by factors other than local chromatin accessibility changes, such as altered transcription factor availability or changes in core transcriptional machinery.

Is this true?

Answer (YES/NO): NO